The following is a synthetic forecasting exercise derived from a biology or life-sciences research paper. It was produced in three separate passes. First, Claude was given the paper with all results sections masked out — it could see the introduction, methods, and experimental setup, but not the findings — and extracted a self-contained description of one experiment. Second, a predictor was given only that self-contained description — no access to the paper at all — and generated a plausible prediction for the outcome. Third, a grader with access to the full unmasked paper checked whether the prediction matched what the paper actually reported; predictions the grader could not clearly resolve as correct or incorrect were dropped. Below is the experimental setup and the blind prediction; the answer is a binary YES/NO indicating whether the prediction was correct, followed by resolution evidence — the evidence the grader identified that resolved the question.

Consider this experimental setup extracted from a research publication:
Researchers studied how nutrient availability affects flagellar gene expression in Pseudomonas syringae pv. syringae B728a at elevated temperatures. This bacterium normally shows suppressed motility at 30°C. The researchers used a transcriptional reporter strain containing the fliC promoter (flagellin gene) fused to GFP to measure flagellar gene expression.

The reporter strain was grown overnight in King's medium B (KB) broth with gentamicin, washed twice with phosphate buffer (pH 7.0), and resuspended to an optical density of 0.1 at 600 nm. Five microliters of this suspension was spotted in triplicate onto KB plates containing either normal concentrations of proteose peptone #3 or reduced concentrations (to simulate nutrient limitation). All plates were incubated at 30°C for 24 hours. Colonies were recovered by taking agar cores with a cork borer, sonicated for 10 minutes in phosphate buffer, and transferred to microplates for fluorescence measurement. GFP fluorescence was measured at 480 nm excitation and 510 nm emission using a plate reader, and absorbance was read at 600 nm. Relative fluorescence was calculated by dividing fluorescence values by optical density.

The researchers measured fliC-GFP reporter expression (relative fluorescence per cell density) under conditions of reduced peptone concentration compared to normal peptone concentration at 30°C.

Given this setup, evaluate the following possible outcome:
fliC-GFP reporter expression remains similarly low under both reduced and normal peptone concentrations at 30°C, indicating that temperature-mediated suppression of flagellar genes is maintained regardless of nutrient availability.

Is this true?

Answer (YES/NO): NO